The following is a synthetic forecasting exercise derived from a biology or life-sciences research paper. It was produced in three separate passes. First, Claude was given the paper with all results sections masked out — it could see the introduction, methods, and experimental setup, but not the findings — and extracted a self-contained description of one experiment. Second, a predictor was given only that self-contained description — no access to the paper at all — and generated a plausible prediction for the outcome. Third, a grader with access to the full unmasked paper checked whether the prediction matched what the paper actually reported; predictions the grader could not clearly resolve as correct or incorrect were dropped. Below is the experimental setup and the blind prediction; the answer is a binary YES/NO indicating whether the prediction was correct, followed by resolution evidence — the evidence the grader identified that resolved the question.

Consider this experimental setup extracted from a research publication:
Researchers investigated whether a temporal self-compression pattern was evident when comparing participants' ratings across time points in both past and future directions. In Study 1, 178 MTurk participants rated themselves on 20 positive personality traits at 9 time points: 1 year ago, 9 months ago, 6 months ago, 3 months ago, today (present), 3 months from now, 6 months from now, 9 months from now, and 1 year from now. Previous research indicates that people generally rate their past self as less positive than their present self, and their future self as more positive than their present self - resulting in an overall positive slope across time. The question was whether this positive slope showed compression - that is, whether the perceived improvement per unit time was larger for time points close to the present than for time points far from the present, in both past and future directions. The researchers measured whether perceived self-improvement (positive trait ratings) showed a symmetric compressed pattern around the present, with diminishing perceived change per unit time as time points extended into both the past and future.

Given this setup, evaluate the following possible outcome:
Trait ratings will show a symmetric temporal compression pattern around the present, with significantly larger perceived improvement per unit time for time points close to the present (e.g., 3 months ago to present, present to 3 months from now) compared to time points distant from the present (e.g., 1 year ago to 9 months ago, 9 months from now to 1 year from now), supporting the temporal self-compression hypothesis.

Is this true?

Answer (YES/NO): YES